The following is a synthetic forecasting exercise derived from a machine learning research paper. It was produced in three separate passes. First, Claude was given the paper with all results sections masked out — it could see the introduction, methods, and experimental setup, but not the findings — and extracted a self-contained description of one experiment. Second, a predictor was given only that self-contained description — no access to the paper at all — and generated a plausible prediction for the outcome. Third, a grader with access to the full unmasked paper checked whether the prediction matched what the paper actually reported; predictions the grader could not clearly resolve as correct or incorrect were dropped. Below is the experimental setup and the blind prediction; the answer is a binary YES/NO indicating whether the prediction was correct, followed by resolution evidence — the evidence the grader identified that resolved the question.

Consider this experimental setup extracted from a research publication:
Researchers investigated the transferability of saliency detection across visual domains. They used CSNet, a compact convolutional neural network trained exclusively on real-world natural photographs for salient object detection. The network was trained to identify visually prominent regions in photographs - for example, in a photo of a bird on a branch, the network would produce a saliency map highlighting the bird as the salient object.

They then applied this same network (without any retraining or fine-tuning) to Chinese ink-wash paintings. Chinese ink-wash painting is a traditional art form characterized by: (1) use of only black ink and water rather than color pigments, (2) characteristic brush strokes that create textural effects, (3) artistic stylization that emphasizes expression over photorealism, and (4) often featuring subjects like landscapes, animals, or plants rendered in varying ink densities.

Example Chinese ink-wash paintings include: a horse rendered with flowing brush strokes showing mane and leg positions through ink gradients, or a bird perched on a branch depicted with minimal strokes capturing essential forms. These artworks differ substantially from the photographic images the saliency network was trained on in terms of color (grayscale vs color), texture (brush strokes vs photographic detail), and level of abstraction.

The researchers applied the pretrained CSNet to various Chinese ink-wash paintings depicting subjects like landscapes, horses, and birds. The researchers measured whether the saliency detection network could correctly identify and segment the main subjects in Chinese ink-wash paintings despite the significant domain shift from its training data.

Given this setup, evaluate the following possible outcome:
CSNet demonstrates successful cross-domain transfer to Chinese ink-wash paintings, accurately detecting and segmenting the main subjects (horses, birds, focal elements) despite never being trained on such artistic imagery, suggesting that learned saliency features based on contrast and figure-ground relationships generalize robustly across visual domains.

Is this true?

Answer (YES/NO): YES